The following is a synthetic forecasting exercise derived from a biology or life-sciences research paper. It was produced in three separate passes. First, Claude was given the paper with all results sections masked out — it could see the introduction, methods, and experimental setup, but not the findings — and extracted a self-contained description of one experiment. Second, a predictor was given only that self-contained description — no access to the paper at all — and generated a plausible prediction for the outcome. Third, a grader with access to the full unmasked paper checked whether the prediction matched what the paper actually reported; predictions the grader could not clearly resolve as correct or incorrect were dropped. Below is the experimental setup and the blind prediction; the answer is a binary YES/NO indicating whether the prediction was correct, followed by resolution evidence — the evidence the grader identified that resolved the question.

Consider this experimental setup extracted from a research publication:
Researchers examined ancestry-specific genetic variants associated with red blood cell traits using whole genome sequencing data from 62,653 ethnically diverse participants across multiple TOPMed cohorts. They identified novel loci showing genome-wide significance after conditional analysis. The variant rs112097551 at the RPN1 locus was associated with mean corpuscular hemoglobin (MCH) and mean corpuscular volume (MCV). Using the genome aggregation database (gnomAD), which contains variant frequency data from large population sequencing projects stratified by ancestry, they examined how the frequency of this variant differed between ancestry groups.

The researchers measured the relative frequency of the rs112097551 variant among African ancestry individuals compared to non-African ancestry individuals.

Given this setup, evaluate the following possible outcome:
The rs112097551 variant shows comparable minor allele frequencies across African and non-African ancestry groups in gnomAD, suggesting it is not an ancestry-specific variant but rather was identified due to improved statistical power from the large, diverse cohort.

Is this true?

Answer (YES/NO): NO